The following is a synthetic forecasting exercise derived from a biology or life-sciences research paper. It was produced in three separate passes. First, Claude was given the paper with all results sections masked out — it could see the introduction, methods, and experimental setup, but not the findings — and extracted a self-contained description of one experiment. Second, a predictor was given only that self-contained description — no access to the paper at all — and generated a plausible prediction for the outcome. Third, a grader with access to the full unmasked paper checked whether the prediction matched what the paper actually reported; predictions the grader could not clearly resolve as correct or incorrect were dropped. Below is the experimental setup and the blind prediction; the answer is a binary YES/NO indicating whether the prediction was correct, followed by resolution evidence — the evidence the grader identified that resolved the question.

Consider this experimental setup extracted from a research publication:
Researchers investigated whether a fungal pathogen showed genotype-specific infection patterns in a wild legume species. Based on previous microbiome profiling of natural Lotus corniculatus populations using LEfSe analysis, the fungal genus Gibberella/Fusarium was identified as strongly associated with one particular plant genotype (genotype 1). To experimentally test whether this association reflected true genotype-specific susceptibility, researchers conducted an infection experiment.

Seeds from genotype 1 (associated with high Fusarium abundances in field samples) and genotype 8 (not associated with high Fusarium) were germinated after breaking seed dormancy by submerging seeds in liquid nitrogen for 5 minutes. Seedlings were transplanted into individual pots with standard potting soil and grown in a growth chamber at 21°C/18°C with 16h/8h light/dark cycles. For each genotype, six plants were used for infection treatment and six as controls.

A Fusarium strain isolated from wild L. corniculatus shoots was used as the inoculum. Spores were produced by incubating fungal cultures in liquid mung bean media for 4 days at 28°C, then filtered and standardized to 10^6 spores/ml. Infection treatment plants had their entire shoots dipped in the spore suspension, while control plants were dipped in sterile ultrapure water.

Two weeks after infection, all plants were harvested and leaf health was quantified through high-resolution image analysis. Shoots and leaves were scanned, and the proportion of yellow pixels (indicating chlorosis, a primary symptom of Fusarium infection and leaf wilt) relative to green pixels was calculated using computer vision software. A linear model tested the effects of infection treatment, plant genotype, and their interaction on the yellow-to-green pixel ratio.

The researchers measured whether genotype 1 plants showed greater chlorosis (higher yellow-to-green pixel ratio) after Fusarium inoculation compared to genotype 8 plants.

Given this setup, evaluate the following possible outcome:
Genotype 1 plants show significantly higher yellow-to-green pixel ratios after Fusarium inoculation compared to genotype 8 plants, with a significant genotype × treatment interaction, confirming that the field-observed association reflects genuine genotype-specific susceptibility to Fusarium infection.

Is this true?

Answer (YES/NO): YES